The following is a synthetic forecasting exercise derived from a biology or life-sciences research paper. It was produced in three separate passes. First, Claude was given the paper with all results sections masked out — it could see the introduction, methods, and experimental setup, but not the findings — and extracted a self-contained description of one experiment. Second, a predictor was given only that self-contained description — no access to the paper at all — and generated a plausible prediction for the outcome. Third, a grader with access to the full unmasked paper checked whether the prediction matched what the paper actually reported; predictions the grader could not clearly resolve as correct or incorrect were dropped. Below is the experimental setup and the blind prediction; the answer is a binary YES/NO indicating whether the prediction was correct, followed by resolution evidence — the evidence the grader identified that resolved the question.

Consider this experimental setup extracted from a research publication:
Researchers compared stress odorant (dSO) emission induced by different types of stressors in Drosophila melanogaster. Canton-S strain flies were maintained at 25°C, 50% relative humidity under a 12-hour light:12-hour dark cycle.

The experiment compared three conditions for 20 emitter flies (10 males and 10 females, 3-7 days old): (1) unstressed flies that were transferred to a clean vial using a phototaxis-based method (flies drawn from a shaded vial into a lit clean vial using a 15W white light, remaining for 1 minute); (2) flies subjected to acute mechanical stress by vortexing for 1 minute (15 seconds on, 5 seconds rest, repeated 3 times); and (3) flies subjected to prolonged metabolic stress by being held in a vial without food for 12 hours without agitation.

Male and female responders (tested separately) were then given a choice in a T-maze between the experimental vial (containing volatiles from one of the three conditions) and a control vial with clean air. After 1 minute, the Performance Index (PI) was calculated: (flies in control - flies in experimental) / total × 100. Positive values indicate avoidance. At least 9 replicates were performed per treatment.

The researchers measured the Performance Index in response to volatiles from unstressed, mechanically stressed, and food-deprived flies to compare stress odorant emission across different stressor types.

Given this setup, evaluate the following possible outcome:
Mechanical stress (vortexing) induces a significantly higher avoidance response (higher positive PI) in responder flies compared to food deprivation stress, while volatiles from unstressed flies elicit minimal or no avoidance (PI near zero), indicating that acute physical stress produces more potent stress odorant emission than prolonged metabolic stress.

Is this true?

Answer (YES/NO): NO